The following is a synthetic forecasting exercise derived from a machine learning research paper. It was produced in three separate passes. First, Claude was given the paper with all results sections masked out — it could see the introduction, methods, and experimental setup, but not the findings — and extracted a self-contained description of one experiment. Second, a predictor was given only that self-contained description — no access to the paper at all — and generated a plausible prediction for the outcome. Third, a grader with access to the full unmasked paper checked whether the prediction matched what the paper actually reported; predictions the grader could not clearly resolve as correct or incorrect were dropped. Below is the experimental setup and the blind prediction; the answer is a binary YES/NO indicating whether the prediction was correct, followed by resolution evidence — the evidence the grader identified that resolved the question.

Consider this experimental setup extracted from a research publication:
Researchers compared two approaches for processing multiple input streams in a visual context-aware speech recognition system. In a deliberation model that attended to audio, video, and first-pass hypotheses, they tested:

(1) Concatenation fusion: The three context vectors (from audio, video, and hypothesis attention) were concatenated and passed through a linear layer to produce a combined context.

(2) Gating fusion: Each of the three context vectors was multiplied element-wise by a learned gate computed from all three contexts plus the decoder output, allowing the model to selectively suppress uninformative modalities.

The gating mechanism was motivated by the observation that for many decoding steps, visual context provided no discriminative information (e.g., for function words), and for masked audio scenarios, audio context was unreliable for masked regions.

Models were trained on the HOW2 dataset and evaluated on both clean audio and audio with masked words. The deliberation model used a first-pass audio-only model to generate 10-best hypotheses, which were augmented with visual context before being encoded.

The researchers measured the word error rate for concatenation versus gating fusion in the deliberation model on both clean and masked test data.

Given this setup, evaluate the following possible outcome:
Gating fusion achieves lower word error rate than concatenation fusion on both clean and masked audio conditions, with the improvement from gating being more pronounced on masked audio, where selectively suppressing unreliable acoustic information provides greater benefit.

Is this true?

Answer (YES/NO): NO